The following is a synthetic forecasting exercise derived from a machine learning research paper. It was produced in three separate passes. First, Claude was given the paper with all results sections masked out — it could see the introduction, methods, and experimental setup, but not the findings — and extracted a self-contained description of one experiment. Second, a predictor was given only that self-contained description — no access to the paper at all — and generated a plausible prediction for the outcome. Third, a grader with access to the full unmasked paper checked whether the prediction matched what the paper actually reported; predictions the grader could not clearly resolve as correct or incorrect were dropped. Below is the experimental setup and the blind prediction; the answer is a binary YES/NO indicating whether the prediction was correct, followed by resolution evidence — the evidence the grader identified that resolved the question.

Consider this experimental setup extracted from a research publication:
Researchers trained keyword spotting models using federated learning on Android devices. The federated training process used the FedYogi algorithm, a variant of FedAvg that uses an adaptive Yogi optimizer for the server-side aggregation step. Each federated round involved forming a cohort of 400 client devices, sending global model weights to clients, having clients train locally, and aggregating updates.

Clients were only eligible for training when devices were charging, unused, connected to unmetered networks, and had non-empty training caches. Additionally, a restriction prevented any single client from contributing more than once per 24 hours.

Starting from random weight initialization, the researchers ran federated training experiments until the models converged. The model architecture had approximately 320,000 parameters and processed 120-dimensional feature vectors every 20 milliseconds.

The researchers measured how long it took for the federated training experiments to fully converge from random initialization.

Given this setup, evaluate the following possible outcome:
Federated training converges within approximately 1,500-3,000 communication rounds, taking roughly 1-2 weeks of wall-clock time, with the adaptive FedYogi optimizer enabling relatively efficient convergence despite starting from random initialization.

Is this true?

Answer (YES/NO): YES